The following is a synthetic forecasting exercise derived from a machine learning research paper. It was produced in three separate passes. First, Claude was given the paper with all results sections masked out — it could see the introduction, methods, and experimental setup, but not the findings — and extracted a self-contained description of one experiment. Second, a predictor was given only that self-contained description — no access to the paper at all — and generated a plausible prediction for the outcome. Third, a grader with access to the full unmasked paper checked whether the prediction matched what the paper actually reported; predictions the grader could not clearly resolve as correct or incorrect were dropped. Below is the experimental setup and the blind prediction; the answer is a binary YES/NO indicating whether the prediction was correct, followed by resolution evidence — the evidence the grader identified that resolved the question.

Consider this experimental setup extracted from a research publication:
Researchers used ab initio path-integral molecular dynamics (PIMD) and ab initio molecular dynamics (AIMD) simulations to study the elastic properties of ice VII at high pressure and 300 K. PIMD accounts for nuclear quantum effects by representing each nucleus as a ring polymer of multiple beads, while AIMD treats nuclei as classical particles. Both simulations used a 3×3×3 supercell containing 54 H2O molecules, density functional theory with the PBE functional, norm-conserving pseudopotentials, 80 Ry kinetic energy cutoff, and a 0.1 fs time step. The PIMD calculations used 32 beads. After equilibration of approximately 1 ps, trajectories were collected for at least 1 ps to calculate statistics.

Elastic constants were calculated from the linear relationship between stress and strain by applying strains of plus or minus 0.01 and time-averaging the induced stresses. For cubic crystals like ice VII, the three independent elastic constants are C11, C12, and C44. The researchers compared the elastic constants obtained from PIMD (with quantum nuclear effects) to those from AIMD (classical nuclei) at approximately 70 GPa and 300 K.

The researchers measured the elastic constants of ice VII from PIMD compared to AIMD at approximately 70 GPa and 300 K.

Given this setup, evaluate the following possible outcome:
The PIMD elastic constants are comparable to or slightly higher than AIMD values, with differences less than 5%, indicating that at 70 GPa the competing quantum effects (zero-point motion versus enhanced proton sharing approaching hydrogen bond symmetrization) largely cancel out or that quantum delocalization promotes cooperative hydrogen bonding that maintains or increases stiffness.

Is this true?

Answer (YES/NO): NO